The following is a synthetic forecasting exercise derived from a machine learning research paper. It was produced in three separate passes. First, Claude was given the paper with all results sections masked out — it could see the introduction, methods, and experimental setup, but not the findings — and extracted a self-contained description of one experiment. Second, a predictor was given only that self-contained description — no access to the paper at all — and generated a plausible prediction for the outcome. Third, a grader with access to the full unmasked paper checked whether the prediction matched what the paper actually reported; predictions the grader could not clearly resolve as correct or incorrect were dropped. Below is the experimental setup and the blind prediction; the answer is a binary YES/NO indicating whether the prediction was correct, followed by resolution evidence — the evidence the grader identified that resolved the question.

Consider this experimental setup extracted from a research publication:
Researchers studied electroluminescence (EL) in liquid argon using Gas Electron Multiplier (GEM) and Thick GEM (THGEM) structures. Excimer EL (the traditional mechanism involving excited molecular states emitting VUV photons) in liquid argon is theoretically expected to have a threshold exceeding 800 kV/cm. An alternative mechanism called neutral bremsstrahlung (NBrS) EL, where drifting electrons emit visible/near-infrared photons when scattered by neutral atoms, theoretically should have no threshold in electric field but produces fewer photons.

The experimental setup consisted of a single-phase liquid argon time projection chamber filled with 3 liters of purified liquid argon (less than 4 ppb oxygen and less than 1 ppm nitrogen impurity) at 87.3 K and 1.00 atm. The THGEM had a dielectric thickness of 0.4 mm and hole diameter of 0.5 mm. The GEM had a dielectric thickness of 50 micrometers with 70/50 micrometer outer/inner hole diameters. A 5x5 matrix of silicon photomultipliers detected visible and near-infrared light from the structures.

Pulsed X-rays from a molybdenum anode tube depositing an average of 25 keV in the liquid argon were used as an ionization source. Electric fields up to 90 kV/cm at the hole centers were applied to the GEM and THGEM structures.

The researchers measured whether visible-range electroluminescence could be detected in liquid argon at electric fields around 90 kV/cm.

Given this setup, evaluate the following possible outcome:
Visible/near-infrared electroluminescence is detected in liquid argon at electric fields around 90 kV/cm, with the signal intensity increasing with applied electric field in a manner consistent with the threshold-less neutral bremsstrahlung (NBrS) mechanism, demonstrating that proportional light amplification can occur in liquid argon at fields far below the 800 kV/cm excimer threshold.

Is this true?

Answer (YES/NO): YES